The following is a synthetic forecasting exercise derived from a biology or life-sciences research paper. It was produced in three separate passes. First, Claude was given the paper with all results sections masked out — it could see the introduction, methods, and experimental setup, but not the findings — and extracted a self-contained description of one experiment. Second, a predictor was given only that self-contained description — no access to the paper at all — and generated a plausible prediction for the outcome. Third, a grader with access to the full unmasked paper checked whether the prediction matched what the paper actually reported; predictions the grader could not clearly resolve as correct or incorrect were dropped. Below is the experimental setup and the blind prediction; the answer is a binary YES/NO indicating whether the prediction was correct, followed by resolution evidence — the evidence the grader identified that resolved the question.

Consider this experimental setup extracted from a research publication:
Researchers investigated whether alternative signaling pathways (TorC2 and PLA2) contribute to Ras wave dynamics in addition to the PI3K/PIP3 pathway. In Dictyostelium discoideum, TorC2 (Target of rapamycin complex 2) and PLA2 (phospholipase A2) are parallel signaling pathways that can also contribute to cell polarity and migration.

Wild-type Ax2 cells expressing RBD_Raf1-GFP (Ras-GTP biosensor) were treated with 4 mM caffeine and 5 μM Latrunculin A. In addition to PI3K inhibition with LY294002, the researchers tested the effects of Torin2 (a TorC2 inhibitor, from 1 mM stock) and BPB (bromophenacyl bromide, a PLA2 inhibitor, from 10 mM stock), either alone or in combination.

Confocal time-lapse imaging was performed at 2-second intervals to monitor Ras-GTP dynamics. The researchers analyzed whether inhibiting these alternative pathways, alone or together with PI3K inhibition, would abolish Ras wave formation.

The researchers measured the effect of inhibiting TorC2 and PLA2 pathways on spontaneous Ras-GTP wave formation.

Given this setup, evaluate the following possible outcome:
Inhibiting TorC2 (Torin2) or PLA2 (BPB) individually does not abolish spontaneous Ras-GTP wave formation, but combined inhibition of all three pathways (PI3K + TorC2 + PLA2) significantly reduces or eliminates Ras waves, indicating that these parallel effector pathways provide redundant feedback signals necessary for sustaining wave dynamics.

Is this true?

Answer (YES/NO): NO